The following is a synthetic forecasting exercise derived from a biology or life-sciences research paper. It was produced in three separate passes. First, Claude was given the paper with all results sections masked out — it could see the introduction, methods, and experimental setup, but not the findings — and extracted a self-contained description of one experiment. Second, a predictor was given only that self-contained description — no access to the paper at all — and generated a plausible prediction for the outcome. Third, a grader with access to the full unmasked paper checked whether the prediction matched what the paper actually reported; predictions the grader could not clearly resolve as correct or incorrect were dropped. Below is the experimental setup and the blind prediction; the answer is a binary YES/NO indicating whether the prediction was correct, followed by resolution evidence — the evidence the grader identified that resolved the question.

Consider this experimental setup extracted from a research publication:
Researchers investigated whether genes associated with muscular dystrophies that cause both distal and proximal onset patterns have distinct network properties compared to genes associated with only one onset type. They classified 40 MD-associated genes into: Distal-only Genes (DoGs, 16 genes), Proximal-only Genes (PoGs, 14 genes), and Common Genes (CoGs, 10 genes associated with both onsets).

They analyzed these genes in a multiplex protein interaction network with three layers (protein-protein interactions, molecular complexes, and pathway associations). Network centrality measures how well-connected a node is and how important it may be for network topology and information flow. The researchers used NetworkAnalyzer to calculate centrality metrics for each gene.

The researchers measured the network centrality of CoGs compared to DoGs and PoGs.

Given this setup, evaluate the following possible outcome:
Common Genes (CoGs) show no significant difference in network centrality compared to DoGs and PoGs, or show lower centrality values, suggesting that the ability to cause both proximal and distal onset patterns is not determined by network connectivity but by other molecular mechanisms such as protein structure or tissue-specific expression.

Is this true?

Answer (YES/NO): NO